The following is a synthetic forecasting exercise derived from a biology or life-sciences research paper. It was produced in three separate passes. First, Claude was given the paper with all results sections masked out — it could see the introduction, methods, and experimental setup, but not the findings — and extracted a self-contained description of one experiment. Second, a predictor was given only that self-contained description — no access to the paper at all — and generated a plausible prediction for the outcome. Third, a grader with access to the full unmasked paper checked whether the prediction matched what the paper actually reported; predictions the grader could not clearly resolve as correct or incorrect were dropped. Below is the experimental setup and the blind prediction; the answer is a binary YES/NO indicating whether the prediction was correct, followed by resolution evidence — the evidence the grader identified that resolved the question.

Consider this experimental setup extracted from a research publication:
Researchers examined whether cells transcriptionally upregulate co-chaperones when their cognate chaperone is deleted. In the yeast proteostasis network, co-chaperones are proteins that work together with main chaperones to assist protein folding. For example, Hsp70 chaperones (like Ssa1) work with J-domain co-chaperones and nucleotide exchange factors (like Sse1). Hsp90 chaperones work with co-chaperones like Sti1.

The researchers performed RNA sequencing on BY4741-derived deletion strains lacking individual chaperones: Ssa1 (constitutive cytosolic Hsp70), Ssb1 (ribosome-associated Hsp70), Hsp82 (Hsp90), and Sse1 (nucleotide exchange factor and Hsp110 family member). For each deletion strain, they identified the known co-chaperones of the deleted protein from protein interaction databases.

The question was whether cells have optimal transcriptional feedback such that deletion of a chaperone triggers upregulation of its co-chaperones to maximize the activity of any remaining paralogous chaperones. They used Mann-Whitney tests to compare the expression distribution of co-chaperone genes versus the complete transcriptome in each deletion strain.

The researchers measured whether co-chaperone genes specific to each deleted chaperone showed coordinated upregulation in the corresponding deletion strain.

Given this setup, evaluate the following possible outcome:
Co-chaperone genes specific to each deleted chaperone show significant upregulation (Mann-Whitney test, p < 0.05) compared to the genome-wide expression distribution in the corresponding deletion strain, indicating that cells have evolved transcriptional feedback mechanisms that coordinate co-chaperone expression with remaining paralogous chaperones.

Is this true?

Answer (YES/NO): NO